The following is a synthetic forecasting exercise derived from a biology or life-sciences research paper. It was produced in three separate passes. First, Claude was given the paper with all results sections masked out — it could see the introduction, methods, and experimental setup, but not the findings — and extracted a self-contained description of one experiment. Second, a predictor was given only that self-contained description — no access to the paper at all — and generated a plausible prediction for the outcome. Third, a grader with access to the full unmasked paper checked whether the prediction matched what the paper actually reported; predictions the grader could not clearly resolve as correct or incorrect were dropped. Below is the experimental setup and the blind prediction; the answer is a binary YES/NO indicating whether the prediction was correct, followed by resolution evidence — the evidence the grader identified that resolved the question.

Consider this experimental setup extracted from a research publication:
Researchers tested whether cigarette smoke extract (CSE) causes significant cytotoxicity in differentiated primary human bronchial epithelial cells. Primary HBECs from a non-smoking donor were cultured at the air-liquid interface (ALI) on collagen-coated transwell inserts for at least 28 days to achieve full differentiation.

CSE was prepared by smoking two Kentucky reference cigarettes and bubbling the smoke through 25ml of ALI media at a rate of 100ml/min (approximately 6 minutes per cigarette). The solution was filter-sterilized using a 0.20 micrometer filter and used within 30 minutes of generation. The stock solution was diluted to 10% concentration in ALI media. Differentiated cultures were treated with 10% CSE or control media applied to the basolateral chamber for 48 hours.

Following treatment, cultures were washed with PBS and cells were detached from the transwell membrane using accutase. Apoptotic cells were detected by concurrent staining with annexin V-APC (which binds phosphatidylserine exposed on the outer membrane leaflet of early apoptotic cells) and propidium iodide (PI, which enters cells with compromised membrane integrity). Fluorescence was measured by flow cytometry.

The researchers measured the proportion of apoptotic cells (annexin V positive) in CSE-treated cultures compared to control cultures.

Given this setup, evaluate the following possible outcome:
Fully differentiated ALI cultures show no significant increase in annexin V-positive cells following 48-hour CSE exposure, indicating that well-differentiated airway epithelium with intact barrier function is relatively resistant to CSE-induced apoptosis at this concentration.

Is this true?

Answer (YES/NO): YES